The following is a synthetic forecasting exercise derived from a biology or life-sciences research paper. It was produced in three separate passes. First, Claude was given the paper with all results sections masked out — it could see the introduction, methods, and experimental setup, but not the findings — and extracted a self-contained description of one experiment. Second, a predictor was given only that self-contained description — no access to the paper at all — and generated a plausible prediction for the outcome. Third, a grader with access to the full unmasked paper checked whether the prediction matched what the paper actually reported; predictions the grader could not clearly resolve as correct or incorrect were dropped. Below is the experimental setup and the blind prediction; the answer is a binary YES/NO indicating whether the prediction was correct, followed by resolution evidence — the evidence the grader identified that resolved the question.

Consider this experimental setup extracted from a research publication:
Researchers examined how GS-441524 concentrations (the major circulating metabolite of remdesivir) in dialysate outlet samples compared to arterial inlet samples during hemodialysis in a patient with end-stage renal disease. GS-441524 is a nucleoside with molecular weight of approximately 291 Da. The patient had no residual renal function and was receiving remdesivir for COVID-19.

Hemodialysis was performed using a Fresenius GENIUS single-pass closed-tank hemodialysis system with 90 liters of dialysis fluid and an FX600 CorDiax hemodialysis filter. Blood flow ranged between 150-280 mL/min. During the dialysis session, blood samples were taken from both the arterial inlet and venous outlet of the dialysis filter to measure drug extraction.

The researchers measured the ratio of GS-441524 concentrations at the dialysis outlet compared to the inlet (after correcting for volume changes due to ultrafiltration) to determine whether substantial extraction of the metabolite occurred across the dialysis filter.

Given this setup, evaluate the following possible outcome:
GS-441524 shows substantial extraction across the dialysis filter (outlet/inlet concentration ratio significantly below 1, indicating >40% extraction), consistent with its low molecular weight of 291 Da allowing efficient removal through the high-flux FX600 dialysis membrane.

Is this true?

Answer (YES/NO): YES